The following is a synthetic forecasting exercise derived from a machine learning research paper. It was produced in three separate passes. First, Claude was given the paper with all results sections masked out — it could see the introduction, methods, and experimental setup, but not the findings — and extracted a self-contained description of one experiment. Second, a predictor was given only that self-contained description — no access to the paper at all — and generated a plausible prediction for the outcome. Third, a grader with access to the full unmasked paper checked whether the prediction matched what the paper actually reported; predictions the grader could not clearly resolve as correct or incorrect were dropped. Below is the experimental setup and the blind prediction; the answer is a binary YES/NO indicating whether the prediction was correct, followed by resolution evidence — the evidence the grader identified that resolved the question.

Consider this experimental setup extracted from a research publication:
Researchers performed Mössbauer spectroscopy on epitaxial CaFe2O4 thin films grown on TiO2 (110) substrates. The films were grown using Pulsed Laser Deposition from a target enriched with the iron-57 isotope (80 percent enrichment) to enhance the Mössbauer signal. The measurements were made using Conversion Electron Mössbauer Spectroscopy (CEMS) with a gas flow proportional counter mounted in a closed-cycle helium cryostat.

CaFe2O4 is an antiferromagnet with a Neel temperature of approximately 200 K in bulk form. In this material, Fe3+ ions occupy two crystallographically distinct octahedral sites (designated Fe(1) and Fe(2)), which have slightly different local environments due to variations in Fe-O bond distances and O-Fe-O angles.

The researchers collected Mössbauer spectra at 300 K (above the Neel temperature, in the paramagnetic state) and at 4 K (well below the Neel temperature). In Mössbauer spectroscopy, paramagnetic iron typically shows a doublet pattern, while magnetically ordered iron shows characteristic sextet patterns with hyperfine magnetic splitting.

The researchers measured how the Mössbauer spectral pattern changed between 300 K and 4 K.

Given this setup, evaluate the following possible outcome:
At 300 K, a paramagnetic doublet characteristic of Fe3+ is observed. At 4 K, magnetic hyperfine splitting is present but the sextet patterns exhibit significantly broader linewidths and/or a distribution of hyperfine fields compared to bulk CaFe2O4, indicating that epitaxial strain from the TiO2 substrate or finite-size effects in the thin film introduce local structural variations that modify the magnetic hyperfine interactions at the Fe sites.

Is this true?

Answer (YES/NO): NO